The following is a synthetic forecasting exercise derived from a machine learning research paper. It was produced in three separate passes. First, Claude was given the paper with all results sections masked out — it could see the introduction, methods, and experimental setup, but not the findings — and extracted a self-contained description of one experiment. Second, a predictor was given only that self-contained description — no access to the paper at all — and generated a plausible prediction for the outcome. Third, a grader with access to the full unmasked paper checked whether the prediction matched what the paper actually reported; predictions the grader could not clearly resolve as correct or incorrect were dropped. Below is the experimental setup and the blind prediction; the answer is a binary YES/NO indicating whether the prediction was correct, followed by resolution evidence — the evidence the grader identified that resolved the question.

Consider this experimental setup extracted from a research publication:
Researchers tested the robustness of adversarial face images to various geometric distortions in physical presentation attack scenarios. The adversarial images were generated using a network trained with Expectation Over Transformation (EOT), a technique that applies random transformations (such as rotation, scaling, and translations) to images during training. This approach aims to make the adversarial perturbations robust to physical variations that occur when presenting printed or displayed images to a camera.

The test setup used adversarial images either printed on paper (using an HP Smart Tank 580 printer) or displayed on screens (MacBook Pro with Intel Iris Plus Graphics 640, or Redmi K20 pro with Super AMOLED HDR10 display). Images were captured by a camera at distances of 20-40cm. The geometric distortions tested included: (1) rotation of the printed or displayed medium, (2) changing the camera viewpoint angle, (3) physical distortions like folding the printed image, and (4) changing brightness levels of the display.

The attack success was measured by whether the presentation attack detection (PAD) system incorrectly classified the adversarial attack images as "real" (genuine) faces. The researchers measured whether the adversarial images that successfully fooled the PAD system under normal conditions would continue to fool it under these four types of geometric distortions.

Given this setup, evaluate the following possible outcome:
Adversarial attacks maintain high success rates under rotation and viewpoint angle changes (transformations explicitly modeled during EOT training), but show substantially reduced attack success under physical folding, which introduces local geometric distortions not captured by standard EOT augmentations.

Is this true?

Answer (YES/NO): NO